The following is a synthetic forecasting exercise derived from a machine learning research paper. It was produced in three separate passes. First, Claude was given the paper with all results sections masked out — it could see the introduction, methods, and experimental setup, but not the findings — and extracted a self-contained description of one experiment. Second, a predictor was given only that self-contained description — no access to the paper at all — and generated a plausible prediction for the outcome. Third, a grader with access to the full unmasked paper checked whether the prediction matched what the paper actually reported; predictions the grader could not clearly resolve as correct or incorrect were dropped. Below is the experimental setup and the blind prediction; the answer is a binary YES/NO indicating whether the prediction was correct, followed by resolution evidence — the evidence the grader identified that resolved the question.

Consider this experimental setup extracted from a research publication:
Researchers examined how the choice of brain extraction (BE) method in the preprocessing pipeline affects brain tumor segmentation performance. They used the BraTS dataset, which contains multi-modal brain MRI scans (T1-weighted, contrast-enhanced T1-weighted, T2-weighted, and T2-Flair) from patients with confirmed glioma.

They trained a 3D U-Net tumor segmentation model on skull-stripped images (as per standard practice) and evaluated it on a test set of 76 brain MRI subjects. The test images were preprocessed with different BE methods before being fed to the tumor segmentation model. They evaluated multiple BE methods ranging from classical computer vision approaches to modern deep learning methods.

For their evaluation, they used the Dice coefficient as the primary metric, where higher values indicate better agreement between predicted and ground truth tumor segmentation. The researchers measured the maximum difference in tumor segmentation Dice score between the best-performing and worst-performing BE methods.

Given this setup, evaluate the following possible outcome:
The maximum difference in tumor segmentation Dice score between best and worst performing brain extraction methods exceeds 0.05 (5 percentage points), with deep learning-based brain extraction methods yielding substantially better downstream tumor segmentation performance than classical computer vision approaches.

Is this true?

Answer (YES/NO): YES